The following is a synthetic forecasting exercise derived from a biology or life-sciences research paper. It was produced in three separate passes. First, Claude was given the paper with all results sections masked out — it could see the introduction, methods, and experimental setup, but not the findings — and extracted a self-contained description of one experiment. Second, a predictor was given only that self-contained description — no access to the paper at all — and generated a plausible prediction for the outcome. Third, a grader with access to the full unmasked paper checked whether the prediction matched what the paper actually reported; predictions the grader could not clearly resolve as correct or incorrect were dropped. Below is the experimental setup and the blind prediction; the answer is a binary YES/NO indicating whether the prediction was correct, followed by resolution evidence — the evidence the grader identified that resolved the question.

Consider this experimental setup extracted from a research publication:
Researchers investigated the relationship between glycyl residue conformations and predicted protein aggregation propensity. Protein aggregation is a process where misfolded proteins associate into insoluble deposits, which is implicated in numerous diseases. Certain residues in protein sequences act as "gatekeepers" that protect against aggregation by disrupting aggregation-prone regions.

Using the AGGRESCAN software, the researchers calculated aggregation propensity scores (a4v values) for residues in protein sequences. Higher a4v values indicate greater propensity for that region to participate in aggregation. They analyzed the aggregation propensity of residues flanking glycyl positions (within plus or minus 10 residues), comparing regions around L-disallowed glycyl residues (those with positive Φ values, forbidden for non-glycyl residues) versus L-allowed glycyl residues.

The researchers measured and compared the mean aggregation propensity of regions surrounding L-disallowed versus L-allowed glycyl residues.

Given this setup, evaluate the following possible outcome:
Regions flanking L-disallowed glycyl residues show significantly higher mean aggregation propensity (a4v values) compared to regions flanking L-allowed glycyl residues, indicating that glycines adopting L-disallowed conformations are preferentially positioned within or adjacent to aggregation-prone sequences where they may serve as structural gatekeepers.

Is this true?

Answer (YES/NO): YES